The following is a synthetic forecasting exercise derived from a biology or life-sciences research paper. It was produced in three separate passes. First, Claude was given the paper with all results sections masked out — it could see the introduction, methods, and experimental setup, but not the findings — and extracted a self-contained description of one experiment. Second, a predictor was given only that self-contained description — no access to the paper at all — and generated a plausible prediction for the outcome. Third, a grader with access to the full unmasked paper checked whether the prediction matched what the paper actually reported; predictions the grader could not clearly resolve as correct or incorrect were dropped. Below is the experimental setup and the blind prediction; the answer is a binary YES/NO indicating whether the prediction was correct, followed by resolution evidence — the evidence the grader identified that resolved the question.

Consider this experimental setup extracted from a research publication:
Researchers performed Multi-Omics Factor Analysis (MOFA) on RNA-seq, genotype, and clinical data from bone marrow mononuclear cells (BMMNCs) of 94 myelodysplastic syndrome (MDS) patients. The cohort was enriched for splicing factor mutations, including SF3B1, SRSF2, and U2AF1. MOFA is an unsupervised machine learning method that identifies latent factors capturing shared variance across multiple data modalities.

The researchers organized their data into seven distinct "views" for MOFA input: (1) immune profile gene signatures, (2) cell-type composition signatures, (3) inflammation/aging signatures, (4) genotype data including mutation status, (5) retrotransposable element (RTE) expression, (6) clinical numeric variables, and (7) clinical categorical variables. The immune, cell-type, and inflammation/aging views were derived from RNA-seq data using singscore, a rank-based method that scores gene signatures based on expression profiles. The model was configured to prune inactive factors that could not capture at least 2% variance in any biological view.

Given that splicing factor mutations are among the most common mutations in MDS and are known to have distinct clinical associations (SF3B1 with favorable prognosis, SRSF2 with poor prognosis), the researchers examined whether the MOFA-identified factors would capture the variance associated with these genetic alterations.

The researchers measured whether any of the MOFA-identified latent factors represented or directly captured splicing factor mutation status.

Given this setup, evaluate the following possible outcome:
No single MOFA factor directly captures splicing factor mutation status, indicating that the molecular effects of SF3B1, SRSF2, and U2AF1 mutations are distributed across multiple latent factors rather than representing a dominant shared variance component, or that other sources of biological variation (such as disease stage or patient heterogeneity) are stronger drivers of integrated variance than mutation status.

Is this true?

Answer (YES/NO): YES